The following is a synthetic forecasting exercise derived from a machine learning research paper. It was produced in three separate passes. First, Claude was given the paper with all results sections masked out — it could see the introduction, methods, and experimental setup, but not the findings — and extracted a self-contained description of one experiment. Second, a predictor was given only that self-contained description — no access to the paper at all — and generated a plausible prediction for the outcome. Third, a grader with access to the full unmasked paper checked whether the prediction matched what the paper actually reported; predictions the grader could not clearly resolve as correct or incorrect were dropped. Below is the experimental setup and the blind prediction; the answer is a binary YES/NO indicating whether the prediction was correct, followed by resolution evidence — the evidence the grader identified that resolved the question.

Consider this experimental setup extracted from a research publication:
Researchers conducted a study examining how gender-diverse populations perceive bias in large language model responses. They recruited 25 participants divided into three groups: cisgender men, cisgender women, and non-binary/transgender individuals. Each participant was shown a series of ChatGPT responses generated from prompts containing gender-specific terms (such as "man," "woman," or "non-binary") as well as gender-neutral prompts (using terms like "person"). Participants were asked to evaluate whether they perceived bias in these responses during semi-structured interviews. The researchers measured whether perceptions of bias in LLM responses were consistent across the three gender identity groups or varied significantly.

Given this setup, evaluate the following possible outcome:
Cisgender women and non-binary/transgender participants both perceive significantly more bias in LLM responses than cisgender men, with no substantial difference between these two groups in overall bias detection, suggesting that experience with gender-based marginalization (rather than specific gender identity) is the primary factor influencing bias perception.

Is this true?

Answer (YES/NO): NO